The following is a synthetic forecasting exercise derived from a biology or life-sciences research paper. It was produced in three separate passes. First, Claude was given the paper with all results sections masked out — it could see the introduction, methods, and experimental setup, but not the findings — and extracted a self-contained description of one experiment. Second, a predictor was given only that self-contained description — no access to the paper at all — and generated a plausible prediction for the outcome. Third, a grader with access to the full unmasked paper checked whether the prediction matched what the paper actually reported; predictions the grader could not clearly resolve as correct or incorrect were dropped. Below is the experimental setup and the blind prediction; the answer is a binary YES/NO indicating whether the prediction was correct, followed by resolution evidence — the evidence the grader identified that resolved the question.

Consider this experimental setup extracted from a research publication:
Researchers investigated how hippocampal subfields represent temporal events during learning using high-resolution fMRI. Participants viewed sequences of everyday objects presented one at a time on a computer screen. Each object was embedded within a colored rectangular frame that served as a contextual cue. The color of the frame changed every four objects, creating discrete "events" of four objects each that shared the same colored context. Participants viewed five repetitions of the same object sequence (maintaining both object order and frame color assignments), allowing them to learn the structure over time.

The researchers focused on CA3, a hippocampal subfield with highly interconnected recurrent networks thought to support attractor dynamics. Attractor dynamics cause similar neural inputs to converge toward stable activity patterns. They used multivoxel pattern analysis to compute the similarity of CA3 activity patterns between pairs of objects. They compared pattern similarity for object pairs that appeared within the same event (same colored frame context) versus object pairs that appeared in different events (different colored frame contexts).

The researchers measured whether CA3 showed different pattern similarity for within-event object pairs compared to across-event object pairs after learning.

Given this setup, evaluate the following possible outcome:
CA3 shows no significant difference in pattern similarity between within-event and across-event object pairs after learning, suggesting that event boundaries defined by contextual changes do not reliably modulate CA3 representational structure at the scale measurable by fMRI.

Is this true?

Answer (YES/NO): NO